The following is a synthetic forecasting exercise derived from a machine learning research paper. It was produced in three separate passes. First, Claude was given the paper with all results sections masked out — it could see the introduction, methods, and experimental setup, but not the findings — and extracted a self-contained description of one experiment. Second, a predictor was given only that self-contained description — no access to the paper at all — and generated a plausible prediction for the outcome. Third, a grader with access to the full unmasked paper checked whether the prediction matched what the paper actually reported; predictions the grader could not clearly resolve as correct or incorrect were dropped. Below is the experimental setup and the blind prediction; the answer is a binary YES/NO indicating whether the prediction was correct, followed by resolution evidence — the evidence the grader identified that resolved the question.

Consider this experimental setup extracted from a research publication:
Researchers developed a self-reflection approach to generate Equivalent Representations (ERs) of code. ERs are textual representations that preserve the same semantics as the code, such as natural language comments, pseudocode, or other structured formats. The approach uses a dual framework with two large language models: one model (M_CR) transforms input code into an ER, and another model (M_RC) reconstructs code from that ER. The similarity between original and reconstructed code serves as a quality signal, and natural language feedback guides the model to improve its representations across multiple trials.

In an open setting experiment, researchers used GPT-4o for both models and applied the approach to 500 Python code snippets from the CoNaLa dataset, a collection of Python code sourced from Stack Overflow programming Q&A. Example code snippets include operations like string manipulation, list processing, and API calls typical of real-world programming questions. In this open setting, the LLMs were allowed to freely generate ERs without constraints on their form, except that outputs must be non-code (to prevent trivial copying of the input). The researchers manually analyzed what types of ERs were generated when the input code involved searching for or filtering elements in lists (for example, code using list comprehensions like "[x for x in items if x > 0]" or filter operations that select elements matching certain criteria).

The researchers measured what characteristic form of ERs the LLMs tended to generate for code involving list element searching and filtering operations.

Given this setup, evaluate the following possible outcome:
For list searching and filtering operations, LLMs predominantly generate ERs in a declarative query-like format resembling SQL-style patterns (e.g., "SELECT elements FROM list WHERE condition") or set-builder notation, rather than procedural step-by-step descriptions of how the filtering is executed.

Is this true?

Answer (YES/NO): NO